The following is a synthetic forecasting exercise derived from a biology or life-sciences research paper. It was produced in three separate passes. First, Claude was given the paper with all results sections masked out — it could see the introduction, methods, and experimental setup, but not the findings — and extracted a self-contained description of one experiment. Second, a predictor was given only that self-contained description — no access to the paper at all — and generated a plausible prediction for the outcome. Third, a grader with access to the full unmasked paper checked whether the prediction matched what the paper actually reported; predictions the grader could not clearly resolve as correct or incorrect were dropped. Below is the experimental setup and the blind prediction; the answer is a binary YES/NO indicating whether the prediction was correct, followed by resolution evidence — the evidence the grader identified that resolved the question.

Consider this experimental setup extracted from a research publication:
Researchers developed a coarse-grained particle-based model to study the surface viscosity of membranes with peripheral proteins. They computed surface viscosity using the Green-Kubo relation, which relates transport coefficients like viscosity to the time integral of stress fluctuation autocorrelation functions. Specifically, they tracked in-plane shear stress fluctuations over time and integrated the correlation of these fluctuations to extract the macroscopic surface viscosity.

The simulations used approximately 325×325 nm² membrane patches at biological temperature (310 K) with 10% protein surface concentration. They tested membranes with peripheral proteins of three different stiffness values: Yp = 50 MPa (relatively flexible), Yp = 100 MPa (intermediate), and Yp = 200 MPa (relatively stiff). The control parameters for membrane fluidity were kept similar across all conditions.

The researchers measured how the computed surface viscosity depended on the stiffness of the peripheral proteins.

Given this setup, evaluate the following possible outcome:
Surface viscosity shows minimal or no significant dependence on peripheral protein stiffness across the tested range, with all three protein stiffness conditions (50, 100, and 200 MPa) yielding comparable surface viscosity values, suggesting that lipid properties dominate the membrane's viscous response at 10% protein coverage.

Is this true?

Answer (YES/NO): YES